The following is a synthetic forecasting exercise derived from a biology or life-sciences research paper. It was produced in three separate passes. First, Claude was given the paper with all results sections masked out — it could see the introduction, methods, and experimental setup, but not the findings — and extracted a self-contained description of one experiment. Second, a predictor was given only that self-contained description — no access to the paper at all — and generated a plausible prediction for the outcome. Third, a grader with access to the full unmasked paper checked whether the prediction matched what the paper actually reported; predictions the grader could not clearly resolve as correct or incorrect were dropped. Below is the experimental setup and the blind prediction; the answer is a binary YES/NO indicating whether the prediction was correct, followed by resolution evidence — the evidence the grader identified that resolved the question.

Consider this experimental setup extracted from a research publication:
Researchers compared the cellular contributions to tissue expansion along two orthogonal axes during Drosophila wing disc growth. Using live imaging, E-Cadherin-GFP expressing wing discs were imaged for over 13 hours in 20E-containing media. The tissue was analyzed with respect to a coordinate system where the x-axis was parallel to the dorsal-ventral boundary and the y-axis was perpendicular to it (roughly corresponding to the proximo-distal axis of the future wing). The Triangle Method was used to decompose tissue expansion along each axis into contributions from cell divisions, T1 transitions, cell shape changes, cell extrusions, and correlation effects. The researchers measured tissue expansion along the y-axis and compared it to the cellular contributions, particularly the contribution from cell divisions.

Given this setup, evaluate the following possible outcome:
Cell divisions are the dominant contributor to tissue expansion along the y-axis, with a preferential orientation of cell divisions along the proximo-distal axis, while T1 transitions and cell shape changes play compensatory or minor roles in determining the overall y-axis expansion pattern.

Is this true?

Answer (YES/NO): YES